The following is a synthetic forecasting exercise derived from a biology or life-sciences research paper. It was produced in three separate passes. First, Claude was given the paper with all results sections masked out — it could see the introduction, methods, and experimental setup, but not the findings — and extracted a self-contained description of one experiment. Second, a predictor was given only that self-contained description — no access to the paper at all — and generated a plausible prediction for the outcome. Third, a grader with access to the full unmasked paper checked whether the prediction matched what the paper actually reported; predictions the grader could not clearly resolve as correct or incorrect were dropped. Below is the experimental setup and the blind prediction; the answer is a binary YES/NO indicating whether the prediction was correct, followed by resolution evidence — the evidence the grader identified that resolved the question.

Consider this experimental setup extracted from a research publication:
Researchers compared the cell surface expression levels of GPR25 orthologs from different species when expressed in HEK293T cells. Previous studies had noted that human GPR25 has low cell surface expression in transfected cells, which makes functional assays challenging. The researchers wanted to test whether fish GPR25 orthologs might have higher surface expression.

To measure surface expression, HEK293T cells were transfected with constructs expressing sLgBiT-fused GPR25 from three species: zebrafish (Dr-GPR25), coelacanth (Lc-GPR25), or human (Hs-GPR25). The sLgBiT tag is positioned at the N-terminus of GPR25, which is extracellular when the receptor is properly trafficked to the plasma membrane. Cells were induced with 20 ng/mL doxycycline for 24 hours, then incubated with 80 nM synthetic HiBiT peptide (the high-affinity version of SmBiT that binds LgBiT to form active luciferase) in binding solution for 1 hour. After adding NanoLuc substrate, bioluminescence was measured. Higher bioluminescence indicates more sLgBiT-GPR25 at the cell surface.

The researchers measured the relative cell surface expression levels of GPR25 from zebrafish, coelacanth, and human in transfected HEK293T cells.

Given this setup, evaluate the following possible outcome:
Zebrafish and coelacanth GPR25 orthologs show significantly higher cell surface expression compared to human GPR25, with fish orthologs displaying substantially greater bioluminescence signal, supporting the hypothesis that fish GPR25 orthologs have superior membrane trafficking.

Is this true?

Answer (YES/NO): YES